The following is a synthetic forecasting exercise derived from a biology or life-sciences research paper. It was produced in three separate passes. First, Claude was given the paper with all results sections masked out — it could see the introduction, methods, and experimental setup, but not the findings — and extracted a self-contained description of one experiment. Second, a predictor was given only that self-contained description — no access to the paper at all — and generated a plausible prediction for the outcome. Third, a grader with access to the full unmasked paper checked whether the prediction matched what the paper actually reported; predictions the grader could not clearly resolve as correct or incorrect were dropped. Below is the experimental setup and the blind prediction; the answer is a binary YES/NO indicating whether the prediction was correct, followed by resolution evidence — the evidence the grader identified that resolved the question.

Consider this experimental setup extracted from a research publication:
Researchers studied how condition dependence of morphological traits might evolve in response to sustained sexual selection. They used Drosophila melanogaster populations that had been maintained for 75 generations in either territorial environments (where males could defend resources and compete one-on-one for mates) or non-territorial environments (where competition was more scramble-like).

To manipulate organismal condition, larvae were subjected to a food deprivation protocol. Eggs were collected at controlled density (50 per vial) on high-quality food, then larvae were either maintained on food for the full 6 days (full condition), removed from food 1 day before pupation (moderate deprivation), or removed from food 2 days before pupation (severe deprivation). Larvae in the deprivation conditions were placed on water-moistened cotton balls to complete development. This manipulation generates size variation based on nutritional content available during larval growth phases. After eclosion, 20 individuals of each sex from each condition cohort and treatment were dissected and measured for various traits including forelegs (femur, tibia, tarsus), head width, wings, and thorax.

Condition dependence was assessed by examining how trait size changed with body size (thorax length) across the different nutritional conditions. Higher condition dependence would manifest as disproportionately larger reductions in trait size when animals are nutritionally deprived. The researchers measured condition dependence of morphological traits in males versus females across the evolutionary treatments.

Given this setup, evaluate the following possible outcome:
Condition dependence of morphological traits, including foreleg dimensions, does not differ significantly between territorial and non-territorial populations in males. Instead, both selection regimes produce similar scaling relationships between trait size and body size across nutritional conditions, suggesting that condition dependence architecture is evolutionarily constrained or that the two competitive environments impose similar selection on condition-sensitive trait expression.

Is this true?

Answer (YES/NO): NO